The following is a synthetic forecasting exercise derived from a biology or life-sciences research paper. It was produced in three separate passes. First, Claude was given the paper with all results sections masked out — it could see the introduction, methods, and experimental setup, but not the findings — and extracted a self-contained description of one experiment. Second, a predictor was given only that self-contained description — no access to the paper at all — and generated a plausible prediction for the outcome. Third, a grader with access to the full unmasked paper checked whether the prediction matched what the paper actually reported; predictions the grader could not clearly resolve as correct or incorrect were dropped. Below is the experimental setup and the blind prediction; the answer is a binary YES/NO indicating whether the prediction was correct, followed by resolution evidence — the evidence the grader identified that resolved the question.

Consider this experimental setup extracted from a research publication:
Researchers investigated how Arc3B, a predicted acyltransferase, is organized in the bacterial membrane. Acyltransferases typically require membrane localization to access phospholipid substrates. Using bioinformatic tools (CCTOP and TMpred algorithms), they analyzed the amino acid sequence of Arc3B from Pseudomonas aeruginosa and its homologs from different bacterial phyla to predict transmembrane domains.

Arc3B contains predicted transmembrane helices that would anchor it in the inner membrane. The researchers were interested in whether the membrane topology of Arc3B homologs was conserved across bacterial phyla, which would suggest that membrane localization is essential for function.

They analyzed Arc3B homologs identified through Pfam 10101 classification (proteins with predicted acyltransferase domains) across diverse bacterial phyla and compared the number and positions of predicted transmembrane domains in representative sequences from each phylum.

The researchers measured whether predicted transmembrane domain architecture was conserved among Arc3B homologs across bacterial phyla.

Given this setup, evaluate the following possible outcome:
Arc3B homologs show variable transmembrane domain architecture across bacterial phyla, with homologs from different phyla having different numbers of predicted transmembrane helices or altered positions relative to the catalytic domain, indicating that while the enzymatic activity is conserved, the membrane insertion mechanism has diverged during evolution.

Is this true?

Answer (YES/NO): NO